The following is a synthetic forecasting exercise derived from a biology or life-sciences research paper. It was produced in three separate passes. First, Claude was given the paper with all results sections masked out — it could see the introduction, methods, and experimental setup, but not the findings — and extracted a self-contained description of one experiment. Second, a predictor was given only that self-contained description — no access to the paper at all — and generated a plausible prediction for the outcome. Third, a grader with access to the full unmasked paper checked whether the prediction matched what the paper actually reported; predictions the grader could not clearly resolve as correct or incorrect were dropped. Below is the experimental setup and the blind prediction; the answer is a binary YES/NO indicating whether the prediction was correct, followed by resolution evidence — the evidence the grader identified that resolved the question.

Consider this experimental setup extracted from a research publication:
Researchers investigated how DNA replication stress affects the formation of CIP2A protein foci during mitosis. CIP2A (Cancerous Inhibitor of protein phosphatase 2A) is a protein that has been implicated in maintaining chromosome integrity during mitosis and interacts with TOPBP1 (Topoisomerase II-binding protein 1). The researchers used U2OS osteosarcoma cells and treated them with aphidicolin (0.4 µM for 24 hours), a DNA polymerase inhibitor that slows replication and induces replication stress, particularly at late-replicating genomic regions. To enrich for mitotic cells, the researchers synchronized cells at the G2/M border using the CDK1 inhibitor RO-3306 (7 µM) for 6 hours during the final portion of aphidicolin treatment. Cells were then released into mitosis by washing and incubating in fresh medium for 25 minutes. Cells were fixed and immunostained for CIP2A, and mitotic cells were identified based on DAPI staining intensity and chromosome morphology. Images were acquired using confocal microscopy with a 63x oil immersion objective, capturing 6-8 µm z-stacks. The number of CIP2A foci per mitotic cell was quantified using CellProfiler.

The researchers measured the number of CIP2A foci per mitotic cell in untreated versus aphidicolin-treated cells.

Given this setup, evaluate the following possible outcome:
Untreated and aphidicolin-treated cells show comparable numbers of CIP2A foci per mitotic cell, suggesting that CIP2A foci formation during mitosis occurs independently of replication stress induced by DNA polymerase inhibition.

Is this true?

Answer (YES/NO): NO